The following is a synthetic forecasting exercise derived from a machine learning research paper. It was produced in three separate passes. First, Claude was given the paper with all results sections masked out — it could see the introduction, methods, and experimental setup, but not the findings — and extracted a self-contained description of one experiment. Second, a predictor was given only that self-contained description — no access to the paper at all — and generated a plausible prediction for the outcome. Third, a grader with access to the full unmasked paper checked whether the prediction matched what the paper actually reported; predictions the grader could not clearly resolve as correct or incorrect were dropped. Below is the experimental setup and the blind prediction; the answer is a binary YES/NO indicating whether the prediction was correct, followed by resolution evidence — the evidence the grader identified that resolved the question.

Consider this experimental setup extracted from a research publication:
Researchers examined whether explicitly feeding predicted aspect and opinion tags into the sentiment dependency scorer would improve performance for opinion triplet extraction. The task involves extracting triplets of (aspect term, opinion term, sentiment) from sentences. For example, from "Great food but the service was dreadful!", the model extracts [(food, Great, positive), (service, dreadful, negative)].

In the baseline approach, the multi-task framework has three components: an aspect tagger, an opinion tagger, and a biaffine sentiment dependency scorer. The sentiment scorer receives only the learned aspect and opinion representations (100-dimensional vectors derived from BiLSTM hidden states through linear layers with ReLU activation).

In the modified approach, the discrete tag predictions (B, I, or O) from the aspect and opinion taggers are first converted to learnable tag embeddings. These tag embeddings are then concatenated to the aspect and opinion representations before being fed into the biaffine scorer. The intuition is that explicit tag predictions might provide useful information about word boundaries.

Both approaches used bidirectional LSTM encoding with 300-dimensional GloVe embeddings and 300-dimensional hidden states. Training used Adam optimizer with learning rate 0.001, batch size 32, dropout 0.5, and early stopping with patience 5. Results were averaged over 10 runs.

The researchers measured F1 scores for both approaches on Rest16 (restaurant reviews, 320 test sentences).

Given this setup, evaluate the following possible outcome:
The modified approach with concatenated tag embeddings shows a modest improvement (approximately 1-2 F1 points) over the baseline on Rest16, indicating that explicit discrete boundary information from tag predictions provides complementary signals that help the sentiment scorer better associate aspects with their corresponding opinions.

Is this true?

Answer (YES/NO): NO